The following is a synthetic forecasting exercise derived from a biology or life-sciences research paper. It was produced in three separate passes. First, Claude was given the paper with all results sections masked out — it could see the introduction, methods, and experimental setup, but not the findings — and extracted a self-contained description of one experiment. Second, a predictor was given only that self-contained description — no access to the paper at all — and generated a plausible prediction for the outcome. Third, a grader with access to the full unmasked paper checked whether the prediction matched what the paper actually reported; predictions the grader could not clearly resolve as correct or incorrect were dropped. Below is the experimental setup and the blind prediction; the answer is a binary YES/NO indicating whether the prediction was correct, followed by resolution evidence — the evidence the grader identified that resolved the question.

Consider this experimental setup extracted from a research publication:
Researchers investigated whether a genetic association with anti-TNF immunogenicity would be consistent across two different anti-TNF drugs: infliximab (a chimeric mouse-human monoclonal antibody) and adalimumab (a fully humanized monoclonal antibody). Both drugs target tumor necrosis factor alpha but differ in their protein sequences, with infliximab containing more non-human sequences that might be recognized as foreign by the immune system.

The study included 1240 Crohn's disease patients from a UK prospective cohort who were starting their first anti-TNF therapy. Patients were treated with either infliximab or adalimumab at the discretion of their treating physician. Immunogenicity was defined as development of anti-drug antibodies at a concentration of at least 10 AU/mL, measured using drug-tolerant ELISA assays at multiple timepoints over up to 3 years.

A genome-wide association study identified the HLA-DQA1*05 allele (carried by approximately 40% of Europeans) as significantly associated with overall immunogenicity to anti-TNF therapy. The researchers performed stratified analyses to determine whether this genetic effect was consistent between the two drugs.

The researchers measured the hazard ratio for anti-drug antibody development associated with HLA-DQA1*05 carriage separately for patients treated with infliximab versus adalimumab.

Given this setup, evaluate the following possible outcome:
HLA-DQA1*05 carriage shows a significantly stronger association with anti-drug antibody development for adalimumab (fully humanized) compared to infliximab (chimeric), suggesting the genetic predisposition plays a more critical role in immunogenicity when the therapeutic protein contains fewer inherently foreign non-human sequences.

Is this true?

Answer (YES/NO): NO